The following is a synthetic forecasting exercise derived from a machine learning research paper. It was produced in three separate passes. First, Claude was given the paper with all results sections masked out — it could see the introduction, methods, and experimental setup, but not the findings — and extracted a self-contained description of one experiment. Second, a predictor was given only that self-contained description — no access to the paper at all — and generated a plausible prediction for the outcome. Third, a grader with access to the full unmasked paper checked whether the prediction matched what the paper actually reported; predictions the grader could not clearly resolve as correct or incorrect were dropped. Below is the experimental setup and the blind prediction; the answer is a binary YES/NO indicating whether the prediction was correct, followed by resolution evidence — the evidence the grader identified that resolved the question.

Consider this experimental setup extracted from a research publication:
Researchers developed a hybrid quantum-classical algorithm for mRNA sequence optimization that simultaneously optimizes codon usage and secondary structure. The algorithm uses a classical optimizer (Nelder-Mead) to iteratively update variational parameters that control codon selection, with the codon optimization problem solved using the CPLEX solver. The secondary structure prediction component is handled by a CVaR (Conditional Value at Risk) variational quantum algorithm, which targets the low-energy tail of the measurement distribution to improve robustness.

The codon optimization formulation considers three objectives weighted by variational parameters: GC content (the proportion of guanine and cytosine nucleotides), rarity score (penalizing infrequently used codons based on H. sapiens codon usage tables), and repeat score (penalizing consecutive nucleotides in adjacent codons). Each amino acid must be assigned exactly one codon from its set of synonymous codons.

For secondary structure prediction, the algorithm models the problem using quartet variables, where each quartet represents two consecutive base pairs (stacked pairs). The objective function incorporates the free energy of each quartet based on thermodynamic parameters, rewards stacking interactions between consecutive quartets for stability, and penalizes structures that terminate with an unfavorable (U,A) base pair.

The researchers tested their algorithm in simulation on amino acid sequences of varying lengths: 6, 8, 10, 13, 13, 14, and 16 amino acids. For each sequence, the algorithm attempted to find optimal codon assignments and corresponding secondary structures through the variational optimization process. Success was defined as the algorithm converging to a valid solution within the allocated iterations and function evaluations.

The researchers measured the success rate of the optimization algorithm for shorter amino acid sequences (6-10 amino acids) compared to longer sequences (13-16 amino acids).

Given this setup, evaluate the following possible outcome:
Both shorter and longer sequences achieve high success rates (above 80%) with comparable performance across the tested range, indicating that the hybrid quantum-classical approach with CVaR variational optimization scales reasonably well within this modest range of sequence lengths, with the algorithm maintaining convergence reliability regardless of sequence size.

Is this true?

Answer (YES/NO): NO